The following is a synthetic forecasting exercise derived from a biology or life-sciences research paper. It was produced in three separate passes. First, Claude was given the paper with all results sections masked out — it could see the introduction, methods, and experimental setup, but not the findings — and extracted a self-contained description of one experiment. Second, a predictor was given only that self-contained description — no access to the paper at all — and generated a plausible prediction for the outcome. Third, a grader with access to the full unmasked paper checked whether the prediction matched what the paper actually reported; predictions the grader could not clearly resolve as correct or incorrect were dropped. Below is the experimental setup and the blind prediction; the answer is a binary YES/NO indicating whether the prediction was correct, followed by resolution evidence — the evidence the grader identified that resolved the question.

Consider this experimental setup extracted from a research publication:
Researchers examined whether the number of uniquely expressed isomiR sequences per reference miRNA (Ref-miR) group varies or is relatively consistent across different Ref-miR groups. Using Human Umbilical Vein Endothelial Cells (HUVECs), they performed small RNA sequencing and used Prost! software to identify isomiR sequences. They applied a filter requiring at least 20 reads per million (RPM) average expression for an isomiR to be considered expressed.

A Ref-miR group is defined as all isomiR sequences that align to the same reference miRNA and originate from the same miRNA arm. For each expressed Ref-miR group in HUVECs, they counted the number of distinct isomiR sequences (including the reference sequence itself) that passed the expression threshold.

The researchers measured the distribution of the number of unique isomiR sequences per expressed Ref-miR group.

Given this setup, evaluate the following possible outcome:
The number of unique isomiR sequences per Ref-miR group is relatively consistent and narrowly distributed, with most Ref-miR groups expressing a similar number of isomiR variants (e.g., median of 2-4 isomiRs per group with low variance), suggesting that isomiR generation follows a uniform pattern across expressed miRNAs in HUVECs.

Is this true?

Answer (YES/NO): NO